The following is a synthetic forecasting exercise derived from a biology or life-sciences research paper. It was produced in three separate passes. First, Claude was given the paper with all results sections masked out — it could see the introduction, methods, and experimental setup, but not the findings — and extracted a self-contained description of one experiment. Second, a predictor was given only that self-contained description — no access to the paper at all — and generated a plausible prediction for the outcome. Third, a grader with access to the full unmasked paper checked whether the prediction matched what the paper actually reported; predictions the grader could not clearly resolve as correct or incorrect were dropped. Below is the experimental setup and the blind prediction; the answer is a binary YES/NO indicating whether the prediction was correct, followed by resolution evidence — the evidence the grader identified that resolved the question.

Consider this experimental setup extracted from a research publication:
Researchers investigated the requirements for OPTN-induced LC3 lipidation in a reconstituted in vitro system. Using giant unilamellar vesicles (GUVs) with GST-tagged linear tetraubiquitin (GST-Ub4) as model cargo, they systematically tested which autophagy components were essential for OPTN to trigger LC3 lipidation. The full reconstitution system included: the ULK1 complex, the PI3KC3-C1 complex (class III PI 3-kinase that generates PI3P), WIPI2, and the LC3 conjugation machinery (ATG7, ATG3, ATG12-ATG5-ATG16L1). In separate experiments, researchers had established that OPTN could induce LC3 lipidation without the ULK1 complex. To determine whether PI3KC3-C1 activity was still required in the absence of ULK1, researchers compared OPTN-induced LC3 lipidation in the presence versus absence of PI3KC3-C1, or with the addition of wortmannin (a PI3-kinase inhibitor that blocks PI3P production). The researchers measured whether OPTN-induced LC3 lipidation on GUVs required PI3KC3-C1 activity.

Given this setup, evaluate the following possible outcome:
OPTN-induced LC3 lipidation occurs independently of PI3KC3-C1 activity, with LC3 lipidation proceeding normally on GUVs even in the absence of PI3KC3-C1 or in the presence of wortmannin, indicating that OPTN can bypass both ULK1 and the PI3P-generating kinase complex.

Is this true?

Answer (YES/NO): NO